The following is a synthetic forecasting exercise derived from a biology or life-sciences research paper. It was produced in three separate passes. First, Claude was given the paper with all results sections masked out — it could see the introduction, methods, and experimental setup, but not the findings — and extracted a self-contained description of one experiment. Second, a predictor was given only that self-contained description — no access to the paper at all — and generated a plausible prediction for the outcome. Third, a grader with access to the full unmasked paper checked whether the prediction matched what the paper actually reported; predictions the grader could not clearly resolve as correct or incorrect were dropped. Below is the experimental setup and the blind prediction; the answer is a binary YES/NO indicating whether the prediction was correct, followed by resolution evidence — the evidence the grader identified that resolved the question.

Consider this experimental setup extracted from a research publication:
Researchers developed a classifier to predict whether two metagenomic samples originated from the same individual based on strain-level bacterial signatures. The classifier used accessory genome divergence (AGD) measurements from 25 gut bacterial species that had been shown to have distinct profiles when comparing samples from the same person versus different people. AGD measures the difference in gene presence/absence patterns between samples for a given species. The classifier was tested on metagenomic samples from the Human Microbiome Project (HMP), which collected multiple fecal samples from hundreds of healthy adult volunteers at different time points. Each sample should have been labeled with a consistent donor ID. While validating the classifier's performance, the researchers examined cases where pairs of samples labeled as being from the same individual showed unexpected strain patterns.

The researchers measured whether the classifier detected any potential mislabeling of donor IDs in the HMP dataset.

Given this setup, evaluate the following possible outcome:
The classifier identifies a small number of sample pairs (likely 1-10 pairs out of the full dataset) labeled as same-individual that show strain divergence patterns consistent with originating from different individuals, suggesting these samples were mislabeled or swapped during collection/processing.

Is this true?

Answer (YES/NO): YES